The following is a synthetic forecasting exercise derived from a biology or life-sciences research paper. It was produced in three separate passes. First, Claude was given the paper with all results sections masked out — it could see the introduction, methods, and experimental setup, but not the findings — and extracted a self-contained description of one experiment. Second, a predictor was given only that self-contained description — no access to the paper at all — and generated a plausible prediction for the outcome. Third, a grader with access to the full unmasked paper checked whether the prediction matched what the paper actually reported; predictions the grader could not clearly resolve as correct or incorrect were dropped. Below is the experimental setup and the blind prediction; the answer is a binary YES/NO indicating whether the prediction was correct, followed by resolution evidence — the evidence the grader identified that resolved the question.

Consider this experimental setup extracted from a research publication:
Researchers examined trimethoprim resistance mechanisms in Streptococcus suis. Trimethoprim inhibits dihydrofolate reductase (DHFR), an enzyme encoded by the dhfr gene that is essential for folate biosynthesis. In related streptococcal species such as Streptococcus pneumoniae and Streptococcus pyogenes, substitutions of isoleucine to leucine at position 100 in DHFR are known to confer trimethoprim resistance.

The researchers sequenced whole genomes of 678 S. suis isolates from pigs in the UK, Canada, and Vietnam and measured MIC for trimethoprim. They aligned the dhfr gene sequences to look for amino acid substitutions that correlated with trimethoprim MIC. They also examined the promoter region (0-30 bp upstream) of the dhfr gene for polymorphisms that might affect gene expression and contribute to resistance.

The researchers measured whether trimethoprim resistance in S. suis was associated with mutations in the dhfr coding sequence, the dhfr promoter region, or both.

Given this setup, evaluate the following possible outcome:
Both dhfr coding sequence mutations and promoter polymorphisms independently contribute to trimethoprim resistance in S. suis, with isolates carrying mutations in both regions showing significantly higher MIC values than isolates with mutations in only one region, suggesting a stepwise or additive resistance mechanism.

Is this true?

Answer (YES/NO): YES